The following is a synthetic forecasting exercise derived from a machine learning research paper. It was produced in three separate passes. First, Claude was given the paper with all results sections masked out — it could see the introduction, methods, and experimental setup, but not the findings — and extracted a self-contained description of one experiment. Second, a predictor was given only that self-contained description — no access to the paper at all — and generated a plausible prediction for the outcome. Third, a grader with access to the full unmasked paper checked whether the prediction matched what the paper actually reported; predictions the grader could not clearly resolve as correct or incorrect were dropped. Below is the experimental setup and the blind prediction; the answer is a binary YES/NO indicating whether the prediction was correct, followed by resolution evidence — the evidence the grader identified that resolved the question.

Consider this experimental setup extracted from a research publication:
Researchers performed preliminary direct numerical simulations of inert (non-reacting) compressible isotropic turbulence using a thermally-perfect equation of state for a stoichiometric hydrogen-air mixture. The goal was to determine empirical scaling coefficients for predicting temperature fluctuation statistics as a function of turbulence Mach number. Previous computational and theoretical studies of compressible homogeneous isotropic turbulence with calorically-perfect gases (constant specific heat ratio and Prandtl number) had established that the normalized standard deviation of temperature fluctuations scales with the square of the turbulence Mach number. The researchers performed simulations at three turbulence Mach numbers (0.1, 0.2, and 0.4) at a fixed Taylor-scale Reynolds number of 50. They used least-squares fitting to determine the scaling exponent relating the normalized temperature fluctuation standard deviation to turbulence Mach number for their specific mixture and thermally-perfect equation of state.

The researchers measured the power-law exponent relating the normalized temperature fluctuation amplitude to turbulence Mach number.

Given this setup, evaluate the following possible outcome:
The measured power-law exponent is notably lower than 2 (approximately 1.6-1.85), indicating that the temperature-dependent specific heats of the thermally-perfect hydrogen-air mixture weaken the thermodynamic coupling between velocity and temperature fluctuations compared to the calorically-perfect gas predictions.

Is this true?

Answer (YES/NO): NO